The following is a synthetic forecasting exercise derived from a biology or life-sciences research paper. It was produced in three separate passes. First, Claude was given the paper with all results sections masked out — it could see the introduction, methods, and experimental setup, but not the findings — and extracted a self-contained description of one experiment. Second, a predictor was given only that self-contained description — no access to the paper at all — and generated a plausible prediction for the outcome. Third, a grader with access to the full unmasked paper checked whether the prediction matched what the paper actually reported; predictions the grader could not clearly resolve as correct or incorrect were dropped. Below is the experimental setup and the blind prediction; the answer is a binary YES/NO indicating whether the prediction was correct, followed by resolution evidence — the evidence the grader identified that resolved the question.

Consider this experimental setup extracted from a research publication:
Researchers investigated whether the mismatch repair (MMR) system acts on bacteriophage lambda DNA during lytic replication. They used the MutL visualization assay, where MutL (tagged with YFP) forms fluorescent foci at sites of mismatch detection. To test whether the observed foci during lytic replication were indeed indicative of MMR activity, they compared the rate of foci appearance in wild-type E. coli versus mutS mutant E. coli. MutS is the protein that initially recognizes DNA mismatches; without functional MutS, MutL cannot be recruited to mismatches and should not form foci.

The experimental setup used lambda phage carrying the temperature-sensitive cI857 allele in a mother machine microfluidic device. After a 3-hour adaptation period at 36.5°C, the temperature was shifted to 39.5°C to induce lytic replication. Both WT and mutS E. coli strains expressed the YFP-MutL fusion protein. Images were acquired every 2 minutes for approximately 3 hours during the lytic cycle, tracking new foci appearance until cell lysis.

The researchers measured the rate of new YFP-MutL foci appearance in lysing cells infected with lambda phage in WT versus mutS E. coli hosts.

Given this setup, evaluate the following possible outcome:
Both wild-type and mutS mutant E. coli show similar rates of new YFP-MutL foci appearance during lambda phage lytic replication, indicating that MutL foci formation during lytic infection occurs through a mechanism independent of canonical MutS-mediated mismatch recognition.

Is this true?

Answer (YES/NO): NO